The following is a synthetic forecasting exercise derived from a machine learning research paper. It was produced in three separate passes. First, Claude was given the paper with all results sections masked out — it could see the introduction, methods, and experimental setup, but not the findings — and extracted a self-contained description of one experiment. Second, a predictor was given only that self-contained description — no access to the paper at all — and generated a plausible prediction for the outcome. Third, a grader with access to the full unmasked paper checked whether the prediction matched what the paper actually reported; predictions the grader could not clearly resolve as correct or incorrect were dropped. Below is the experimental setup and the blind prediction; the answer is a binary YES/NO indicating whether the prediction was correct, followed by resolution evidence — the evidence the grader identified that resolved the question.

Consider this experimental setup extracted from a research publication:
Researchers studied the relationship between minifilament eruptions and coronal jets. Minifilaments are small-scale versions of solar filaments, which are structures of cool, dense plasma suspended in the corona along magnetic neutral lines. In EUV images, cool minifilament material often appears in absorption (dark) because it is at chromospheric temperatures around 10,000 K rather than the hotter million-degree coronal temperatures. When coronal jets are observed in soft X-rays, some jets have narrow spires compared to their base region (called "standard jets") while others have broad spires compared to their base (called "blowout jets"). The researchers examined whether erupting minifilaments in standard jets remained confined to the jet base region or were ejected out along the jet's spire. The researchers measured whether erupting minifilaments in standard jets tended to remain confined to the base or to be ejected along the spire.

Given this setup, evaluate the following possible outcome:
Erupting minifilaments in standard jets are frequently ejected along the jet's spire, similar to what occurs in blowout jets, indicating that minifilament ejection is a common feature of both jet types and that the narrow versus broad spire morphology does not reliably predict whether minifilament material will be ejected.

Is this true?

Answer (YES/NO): NO